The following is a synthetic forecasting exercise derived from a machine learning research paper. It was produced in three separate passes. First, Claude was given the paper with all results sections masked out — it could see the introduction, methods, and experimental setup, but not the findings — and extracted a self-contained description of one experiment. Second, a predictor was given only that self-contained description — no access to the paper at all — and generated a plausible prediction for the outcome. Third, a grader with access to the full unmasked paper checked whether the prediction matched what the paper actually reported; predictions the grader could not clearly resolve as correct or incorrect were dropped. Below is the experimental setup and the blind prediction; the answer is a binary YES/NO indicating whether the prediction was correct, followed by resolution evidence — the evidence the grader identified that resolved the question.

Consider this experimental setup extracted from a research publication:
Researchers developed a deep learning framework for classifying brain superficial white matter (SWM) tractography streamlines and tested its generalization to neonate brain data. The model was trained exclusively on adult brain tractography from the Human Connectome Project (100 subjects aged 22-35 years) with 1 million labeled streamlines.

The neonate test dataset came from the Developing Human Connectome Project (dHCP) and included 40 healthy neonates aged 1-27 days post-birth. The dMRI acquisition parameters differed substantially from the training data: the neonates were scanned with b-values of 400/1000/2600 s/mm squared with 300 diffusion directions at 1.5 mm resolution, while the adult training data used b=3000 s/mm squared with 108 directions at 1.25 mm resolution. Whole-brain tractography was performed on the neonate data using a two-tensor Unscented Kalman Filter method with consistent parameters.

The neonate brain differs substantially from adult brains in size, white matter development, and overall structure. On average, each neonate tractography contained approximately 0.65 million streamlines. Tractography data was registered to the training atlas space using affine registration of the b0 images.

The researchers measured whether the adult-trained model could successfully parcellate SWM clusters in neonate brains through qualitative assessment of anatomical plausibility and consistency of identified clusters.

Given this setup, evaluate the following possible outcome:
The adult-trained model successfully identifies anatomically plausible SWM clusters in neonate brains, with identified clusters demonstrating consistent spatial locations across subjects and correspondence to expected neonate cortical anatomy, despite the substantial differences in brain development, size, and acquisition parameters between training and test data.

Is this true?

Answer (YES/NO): NO